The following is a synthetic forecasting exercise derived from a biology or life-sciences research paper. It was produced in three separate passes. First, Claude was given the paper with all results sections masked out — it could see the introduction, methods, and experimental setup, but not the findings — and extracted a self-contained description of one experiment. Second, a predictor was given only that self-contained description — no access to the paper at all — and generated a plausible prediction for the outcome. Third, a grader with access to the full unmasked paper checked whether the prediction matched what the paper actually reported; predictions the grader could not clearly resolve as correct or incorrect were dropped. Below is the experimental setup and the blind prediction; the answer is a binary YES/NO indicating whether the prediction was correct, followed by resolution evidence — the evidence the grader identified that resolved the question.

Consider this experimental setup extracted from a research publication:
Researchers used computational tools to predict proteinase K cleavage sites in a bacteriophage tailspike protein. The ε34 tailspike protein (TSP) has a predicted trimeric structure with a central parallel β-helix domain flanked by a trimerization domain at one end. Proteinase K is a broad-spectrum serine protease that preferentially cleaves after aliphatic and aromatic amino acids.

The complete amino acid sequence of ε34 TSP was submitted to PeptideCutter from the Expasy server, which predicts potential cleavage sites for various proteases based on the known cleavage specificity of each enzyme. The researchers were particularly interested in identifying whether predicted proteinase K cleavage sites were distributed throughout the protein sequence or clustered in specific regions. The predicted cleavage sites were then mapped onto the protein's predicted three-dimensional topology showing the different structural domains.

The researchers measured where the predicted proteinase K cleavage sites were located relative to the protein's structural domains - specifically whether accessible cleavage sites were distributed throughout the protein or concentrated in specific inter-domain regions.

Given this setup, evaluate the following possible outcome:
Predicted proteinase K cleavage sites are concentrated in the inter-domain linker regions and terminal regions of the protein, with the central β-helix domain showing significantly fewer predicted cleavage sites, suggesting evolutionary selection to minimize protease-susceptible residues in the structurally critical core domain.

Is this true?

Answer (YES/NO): NO